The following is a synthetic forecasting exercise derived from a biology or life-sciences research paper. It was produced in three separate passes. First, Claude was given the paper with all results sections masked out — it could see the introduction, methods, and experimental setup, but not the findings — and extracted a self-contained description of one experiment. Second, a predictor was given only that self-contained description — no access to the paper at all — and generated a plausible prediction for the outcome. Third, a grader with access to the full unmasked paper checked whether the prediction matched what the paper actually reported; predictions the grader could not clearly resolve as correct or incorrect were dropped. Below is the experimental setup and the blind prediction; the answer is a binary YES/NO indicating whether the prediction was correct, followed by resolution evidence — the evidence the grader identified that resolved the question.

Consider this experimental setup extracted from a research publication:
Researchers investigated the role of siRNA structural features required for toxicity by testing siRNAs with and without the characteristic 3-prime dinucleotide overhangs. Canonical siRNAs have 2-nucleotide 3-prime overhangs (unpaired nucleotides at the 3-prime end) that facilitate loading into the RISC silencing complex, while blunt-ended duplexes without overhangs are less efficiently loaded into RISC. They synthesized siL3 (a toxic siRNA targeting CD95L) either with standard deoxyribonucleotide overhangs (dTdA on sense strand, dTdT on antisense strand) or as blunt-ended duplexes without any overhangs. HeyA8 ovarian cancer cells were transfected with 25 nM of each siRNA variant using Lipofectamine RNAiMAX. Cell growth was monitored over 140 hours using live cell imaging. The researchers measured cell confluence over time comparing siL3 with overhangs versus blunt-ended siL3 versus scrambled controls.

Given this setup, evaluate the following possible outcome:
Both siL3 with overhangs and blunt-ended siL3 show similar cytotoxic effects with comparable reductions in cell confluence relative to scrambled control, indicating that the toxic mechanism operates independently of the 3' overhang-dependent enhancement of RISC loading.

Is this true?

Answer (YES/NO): NO